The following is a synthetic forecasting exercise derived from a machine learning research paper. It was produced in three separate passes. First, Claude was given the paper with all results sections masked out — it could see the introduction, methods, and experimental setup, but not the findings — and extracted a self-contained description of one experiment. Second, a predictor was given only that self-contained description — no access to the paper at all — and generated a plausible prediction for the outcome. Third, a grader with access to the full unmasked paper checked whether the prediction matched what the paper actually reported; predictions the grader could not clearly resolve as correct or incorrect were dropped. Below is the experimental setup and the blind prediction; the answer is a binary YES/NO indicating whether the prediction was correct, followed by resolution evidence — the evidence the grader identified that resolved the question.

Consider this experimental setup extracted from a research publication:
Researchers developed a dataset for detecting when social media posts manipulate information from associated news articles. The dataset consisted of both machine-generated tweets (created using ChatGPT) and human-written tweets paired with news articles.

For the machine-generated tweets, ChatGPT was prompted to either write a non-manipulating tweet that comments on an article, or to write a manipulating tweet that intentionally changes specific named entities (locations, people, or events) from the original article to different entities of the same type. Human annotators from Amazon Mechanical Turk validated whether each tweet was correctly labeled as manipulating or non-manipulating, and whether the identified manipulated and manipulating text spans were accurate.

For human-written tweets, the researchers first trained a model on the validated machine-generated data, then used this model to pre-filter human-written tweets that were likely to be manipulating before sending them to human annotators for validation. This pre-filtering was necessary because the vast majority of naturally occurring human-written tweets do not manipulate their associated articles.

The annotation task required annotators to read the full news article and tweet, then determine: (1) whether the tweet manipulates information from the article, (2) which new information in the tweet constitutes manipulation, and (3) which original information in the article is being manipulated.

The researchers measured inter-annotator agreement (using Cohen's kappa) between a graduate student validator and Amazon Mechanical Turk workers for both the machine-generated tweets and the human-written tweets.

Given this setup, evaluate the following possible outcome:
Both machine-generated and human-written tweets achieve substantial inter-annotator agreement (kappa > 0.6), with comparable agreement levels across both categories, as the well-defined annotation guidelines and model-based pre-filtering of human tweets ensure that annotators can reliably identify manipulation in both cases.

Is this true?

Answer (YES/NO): NO